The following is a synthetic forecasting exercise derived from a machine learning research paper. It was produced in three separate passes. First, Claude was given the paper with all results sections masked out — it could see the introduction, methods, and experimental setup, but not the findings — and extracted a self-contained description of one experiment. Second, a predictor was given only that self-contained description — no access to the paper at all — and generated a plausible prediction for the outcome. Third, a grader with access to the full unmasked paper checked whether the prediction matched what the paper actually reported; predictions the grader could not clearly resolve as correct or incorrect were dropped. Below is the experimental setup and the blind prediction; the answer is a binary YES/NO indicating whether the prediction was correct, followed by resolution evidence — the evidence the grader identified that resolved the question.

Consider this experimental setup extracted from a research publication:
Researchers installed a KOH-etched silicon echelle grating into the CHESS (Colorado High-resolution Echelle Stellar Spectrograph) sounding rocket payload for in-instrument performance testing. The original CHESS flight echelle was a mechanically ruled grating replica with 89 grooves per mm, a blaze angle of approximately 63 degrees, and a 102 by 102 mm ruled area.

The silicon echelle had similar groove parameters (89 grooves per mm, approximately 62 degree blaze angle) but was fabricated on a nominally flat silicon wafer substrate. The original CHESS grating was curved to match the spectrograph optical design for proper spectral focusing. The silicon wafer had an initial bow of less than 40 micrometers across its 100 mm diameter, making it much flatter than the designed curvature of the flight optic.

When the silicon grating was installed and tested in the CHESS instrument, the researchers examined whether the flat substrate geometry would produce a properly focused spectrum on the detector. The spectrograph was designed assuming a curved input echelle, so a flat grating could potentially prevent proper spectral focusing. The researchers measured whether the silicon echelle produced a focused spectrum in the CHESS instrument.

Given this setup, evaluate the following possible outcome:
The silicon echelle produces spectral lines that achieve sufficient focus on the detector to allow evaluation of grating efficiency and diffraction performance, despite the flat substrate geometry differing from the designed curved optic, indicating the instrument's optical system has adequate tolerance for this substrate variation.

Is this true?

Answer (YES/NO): NO